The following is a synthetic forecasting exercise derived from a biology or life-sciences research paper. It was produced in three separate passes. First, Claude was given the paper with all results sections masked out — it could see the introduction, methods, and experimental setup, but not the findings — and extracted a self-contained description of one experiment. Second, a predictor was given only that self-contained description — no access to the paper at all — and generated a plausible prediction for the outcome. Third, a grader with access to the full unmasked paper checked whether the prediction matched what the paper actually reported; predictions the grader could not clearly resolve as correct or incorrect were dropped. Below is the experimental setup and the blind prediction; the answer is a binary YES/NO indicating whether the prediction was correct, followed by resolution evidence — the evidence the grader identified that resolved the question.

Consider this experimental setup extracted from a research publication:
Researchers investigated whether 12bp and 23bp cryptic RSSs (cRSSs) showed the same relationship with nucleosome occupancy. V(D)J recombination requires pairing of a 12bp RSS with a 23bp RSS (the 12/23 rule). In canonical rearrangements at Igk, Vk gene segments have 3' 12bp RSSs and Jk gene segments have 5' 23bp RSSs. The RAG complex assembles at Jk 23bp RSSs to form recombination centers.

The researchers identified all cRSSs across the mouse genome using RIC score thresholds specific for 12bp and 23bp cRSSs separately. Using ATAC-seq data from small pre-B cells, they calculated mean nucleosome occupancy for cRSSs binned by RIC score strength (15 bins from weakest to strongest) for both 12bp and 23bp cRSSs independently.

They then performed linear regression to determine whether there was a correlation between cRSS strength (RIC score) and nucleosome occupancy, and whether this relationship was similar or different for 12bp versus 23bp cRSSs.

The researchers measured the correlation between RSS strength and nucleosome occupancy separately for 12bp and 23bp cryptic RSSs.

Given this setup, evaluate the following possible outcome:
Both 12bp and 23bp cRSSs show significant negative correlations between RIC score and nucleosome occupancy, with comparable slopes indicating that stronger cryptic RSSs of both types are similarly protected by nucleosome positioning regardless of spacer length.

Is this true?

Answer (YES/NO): NO